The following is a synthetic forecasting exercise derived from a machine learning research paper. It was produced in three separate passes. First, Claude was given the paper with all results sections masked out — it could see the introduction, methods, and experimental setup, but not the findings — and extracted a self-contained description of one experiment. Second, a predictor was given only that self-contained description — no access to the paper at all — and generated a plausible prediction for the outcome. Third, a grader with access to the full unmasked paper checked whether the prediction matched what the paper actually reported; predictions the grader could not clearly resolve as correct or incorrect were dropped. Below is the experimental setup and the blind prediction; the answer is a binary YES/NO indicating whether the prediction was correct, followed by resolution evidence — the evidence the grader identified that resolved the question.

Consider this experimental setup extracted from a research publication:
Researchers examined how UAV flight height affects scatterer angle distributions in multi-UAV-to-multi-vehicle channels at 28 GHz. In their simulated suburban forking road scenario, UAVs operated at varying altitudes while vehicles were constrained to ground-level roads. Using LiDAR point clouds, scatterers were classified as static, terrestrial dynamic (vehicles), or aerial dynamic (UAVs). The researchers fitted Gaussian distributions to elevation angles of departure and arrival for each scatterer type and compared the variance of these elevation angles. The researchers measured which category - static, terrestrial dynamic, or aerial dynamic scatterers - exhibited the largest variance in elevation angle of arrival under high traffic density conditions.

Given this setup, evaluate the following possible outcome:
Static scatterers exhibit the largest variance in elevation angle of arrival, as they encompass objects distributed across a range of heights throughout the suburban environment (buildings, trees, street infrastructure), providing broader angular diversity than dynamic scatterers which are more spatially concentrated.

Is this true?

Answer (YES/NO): NO